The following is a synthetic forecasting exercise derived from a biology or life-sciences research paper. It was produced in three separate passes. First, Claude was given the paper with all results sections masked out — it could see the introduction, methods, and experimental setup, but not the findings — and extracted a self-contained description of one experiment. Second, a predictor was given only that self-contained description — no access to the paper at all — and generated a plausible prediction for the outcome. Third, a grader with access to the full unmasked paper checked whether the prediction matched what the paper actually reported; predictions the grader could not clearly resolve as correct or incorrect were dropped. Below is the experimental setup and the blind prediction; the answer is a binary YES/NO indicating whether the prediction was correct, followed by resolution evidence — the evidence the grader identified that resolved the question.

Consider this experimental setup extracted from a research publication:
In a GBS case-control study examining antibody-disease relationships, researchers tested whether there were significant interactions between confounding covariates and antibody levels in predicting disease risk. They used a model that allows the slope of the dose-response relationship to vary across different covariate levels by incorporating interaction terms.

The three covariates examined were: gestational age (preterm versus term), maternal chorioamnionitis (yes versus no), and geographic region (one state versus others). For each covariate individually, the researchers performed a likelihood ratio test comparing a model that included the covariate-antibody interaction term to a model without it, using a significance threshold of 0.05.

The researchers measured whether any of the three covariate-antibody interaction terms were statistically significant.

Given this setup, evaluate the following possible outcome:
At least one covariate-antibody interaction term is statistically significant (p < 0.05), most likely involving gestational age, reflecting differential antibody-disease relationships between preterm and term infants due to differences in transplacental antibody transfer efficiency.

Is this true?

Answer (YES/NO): NO